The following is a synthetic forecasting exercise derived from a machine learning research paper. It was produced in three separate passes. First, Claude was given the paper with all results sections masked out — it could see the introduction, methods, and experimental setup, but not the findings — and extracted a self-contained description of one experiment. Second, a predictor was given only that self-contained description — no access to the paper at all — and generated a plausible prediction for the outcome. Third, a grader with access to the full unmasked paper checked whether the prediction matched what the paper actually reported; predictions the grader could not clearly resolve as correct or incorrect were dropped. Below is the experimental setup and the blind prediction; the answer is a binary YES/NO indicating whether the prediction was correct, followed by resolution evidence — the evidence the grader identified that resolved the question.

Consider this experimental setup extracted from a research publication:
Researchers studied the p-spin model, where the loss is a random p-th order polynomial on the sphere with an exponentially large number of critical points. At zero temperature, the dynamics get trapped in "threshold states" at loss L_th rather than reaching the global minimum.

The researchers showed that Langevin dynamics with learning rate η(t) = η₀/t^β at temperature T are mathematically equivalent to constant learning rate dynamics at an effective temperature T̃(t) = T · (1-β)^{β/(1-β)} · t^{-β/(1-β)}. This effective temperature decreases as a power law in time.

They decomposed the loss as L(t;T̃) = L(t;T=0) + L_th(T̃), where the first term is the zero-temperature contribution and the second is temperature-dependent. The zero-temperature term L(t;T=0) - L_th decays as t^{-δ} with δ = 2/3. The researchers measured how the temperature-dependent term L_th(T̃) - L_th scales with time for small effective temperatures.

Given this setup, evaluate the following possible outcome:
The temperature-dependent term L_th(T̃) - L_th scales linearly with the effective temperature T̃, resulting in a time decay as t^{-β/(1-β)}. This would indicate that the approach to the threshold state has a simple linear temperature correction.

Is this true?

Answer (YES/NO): YES